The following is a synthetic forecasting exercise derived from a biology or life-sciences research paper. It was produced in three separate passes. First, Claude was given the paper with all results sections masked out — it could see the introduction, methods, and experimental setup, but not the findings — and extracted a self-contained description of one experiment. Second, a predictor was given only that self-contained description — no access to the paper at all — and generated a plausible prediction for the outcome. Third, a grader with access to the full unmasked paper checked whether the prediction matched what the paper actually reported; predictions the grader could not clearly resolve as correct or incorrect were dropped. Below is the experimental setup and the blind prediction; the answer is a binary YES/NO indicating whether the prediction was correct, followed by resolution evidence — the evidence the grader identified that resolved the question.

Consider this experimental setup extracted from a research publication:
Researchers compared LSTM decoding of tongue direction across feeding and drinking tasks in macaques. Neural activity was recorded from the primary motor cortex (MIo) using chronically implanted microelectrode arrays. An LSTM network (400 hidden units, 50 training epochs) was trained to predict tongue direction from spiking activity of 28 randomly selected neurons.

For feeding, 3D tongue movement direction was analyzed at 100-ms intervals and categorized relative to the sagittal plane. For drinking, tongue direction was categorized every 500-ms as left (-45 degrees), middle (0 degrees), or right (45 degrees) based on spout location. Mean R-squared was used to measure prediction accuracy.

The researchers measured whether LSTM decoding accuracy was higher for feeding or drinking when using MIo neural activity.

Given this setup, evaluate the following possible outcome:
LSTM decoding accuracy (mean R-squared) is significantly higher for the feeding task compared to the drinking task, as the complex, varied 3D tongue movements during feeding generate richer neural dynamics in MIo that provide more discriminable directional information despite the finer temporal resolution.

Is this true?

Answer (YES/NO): YES